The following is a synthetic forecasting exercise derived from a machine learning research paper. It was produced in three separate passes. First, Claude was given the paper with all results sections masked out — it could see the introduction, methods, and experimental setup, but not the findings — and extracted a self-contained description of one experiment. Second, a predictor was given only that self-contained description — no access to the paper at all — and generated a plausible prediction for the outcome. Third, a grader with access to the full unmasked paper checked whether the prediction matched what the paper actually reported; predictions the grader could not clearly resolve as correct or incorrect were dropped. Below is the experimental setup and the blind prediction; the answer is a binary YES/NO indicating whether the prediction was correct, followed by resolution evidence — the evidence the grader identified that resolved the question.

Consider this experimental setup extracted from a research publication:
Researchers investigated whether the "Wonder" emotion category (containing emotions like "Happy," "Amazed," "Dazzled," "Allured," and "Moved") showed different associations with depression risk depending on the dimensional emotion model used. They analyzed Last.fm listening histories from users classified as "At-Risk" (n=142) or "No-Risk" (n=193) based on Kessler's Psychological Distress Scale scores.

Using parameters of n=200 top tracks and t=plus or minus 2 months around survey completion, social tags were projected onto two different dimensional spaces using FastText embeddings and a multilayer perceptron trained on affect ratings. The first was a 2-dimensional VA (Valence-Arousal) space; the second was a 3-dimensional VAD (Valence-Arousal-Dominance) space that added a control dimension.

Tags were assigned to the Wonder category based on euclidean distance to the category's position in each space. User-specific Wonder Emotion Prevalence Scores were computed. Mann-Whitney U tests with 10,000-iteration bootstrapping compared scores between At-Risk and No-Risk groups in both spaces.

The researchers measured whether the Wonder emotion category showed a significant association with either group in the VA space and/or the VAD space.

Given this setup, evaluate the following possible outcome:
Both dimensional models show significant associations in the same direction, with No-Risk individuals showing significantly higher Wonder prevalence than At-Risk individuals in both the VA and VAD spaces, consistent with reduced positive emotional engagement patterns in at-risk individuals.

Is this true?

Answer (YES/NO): NO